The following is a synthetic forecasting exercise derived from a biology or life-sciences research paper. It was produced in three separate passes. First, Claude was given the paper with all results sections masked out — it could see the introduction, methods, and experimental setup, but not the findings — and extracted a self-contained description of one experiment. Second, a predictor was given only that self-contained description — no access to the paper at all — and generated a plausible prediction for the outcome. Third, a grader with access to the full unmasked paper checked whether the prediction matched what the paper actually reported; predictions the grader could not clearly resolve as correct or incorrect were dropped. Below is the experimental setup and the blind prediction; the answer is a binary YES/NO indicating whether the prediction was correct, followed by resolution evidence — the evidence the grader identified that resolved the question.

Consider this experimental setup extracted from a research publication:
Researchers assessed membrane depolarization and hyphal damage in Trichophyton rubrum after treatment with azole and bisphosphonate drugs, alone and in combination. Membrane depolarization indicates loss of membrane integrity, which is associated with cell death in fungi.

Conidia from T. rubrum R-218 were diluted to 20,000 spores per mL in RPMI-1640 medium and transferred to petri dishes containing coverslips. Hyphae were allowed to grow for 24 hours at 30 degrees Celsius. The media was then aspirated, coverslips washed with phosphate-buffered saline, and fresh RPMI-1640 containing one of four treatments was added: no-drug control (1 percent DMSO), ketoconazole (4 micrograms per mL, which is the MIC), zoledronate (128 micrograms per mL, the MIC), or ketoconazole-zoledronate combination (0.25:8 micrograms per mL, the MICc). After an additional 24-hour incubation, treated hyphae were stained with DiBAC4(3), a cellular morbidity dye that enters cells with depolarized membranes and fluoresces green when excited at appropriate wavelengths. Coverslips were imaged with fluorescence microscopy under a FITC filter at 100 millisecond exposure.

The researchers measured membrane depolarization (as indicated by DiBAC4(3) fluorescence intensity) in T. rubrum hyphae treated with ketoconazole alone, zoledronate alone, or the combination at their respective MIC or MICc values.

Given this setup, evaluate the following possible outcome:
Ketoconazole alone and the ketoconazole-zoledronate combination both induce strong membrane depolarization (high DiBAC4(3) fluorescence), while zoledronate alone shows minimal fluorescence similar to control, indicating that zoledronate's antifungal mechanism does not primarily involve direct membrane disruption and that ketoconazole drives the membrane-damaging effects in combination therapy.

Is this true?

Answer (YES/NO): NO